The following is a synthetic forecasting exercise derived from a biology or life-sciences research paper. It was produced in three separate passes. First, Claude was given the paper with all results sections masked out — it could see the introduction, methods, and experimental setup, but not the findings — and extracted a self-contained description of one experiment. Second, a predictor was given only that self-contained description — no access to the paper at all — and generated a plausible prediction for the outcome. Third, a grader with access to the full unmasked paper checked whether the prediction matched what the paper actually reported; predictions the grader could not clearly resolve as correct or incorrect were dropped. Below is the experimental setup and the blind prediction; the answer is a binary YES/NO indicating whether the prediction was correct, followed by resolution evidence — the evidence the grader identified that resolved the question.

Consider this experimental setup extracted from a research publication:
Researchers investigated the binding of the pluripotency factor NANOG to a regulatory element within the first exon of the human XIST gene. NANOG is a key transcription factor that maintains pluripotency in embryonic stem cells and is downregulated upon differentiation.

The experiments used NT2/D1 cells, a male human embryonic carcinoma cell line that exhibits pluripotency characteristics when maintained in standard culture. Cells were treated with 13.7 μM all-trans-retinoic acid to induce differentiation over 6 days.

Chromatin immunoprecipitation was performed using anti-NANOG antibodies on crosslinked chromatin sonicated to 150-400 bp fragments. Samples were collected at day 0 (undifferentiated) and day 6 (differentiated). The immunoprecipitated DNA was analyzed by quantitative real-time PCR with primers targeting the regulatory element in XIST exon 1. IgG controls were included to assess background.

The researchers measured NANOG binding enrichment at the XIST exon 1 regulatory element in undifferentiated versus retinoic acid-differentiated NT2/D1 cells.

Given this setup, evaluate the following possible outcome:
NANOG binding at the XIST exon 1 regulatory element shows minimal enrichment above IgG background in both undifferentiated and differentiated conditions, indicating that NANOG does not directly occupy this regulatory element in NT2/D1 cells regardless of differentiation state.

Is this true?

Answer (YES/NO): NO